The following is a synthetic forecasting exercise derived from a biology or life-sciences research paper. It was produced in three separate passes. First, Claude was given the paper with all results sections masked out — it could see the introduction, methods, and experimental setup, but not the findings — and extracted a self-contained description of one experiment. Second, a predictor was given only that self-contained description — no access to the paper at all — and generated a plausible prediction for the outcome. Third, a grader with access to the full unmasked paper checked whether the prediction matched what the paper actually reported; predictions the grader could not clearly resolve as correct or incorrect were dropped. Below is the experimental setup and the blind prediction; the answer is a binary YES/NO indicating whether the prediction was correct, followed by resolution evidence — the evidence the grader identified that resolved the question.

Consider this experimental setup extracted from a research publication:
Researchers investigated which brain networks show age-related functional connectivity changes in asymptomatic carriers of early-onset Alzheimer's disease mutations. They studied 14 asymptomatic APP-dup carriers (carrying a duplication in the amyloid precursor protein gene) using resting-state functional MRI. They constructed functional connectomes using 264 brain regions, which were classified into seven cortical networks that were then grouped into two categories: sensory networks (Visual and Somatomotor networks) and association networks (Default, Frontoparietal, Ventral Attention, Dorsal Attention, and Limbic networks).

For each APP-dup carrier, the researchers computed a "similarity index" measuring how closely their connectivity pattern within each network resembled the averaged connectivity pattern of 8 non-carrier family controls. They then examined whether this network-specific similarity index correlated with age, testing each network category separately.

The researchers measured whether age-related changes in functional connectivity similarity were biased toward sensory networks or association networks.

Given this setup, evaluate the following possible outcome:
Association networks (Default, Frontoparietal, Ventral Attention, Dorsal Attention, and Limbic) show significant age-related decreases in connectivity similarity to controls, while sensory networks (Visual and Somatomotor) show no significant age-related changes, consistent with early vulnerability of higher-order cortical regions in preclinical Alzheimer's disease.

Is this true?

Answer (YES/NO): YES